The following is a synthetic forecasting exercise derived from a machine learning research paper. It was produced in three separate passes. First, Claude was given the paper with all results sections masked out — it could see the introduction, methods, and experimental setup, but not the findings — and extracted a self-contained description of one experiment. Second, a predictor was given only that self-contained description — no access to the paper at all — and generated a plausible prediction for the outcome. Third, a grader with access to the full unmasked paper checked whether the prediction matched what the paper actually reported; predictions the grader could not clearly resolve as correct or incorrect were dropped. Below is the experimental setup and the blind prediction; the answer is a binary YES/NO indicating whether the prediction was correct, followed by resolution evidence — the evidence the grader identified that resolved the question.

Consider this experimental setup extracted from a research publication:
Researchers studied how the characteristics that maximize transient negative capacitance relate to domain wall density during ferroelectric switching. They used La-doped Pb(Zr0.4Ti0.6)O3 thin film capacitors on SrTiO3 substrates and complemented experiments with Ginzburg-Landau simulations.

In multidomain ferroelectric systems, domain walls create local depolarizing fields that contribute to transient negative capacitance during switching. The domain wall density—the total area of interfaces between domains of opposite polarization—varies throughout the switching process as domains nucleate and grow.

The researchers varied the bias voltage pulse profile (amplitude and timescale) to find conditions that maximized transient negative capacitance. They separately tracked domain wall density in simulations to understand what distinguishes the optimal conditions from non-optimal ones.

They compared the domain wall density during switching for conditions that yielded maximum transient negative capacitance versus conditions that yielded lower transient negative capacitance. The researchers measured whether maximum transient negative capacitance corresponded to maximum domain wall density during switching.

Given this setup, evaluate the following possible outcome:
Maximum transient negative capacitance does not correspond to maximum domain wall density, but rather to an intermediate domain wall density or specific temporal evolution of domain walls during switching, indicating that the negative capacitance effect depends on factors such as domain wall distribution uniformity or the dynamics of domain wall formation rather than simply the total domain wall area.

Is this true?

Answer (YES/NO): NO